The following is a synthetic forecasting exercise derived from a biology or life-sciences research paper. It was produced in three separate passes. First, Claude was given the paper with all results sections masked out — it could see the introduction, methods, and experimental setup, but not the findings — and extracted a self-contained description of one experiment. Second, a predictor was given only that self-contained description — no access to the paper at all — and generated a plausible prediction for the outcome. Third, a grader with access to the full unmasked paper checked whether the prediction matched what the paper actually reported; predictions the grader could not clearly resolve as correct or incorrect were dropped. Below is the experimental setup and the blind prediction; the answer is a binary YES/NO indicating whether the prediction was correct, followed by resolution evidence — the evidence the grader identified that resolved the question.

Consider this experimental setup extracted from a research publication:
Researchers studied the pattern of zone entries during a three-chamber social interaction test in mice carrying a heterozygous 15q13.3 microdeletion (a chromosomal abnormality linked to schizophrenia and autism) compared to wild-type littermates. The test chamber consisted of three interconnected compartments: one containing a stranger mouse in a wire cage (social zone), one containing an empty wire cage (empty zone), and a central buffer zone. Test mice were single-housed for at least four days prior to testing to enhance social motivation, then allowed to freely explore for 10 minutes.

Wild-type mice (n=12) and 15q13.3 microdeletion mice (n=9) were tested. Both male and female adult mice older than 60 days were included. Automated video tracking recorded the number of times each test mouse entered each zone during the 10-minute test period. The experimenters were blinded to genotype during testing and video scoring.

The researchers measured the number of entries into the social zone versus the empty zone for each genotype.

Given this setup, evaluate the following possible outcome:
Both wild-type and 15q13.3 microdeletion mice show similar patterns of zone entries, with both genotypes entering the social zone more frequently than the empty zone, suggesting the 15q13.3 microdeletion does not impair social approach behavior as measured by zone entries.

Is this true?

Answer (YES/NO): NO